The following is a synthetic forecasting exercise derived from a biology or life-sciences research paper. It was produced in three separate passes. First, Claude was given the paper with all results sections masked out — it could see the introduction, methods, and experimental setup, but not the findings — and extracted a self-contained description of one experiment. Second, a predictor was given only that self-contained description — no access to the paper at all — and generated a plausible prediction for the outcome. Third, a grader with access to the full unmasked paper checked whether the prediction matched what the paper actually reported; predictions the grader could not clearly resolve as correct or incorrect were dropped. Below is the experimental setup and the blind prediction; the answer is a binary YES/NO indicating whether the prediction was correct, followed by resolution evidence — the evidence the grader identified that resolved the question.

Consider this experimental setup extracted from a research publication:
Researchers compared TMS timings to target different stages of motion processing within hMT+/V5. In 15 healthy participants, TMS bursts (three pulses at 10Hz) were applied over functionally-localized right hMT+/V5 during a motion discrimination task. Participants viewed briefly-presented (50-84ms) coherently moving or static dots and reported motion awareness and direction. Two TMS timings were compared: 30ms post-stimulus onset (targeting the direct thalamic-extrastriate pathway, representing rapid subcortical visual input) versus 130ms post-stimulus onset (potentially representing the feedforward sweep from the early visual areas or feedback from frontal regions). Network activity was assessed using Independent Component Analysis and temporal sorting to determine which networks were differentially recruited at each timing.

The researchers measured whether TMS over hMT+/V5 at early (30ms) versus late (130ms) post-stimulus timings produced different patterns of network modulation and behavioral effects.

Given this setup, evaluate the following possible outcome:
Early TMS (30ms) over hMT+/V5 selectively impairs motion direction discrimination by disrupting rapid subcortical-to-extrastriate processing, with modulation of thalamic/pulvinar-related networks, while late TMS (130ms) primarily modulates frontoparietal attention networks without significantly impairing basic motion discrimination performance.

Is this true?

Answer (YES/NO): NO